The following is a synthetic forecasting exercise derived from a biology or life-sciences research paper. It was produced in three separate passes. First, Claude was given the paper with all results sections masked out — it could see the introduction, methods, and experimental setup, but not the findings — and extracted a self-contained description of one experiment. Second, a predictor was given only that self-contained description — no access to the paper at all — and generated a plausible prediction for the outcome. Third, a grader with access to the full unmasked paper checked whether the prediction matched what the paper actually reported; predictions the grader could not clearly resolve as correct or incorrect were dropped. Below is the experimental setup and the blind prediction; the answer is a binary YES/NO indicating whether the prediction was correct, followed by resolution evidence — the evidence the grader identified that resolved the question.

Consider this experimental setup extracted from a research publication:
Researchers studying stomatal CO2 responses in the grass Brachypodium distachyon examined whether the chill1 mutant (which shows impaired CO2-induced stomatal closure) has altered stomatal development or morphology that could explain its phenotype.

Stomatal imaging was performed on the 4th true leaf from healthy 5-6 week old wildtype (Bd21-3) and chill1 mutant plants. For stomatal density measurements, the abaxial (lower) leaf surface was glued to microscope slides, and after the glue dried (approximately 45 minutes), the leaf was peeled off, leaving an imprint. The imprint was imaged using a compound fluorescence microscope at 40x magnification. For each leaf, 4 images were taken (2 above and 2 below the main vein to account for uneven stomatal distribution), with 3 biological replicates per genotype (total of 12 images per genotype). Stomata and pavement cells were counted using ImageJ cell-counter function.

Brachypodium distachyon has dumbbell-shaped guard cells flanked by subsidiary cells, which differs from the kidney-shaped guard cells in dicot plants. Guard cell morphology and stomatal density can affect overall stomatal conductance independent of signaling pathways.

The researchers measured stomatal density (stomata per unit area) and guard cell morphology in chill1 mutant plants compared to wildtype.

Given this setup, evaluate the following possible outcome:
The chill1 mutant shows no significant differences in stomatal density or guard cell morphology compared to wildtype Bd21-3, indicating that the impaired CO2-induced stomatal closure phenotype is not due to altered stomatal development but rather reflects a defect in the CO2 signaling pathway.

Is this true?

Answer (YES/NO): YES